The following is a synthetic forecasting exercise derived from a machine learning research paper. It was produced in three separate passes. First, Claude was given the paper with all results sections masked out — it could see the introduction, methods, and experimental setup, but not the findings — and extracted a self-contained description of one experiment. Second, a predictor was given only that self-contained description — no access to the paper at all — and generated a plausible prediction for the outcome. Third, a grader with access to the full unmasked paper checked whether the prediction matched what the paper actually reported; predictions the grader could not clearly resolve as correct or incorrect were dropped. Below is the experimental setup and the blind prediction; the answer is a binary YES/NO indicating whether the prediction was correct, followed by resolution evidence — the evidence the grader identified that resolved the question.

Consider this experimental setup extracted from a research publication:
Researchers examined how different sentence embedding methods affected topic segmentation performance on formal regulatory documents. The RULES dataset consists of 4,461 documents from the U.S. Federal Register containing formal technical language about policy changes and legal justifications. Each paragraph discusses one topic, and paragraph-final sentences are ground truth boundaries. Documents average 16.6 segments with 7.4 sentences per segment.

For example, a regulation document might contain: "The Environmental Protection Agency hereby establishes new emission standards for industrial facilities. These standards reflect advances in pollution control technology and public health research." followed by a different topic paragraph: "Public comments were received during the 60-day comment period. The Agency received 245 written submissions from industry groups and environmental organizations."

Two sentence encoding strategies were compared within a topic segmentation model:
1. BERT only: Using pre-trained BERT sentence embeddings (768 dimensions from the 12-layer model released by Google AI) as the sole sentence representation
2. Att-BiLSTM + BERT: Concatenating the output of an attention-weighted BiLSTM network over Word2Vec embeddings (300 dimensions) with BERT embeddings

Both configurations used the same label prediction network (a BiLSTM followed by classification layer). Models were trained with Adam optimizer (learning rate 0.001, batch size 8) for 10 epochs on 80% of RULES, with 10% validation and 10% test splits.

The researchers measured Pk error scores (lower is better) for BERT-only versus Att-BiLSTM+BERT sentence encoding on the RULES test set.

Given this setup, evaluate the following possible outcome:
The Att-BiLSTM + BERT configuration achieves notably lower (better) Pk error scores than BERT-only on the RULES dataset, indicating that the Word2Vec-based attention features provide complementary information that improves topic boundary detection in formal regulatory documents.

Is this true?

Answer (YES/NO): YES